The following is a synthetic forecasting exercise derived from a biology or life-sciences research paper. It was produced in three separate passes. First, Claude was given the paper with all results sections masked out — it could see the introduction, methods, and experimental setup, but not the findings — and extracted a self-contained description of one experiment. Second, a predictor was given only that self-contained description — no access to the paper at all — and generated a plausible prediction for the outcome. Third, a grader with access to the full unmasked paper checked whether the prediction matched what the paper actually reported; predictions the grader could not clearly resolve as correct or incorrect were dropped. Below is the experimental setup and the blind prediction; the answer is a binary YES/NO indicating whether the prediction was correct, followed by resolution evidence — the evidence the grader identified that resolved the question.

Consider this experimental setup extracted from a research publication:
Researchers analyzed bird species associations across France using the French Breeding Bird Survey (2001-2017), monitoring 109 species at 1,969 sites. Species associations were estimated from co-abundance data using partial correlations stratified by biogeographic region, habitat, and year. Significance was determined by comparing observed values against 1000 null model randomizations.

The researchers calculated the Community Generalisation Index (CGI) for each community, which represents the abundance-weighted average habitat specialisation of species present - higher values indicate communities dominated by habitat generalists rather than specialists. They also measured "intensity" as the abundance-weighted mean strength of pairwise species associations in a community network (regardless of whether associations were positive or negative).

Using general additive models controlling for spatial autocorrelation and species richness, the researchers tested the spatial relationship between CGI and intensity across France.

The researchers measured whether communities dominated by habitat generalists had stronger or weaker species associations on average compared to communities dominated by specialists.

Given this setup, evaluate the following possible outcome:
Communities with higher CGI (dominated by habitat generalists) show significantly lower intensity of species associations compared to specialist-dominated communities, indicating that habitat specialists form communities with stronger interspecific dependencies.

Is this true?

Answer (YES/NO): YES